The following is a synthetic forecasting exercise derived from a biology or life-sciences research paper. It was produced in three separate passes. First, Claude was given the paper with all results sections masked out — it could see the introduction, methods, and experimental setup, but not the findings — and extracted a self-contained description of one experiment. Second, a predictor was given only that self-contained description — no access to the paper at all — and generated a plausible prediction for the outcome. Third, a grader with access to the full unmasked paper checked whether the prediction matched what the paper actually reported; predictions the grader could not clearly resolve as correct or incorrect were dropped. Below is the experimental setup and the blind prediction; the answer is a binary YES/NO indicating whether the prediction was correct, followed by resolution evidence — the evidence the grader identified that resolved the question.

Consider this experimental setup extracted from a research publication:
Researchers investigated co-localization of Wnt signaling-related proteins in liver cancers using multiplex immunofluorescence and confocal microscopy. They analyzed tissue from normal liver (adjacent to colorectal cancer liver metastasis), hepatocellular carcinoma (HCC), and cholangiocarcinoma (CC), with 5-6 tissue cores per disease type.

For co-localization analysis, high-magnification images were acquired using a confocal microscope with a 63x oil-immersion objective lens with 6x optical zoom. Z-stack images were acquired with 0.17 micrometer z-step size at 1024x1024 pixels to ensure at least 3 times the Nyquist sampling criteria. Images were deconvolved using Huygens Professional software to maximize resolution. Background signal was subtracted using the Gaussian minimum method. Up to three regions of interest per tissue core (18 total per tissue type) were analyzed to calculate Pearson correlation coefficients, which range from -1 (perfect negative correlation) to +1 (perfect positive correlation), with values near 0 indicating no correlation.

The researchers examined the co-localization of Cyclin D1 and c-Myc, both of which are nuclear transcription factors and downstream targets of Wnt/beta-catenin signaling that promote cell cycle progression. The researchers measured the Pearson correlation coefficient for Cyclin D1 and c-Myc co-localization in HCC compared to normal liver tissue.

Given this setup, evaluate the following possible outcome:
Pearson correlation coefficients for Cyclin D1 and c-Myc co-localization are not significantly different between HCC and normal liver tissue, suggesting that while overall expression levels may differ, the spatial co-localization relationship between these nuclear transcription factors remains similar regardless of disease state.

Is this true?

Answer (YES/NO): NO